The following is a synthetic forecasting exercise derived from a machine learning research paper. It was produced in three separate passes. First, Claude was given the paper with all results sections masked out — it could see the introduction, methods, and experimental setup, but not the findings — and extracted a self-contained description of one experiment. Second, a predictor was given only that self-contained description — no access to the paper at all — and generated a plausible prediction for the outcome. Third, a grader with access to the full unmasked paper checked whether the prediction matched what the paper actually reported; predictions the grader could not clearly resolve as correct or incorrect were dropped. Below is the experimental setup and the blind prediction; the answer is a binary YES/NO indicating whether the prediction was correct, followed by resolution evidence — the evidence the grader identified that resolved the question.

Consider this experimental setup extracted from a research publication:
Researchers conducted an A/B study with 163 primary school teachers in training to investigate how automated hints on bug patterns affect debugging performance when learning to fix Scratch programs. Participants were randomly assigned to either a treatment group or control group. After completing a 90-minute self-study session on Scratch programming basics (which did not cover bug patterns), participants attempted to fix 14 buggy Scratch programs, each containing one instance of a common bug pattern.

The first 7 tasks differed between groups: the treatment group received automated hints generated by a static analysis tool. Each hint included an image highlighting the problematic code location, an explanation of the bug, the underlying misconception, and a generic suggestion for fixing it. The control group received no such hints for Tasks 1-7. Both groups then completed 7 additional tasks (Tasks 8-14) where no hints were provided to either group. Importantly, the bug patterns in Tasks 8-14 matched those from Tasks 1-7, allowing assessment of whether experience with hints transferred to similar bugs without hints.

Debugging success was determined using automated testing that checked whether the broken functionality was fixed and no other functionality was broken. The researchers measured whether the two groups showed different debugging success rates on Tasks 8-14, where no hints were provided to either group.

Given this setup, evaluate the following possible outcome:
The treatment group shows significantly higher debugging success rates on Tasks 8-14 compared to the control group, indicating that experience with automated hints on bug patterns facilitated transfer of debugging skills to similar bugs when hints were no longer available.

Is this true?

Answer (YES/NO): NO